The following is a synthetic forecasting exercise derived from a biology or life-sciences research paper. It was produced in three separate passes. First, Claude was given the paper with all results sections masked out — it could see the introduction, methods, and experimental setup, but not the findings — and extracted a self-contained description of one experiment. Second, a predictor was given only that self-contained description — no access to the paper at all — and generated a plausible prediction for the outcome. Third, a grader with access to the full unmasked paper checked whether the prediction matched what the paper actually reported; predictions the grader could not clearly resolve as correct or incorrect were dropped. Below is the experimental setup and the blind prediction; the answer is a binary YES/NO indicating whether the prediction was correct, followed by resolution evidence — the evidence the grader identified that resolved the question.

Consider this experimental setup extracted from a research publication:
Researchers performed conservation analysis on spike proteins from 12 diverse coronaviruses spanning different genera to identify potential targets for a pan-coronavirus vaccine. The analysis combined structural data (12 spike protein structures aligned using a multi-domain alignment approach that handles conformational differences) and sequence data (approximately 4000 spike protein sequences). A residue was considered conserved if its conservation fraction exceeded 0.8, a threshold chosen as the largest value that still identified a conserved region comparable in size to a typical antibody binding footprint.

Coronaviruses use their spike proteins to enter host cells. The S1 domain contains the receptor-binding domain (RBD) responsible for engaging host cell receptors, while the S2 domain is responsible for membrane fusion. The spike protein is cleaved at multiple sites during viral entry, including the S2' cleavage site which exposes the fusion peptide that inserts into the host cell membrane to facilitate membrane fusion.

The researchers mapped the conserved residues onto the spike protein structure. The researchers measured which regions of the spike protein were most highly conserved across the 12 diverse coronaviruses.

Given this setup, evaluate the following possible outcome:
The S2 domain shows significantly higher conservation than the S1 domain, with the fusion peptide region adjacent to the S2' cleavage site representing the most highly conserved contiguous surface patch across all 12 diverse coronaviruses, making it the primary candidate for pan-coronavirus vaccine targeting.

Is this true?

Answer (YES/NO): NO